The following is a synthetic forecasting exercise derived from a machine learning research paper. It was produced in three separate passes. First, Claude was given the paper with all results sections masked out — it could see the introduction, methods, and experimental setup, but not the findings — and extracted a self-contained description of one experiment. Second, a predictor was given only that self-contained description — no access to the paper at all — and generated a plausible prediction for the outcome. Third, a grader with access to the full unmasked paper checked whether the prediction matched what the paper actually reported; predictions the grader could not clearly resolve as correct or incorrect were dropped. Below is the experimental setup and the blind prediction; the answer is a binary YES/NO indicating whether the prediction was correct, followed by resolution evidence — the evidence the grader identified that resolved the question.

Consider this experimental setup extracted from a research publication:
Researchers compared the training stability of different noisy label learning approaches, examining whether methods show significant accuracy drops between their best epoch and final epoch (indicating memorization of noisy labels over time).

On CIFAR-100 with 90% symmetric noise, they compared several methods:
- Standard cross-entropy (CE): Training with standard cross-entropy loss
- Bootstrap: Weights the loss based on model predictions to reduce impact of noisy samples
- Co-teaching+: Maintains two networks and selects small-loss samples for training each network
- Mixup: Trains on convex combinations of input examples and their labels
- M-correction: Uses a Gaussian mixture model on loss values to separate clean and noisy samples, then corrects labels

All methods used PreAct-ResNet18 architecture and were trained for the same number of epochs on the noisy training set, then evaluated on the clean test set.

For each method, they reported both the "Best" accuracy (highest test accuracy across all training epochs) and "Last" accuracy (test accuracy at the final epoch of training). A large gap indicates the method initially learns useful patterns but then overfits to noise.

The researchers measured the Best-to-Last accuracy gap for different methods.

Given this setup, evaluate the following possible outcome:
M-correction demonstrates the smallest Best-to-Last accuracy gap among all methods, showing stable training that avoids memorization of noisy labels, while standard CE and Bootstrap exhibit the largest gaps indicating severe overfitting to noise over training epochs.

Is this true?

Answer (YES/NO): NO